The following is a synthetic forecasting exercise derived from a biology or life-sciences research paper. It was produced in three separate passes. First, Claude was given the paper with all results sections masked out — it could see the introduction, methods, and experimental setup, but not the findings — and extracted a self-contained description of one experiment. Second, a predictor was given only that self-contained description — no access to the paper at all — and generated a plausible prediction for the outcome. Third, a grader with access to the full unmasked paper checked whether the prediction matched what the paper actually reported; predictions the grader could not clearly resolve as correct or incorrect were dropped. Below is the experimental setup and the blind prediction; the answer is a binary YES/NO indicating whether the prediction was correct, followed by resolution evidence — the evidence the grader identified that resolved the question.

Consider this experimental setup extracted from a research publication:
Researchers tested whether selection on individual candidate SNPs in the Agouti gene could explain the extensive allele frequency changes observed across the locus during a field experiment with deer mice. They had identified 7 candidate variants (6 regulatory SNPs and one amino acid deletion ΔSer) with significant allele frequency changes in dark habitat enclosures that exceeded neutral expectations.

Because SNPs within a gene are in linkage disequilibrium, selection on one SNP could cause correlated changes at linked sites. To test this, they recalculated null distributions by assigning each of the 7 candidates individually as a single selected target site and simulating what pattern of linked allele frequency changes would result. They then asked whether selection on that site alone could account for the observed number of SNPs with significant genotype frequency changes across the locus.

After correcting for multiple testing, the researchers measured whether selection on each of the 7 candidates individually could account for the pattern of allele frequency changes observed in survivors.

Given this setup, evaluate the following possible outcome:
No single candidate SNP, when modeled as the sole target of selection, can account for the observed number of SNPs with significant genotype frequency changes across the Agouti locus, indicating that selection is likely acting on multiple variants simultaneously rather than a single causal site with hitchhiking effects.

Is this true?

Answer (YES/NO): NO